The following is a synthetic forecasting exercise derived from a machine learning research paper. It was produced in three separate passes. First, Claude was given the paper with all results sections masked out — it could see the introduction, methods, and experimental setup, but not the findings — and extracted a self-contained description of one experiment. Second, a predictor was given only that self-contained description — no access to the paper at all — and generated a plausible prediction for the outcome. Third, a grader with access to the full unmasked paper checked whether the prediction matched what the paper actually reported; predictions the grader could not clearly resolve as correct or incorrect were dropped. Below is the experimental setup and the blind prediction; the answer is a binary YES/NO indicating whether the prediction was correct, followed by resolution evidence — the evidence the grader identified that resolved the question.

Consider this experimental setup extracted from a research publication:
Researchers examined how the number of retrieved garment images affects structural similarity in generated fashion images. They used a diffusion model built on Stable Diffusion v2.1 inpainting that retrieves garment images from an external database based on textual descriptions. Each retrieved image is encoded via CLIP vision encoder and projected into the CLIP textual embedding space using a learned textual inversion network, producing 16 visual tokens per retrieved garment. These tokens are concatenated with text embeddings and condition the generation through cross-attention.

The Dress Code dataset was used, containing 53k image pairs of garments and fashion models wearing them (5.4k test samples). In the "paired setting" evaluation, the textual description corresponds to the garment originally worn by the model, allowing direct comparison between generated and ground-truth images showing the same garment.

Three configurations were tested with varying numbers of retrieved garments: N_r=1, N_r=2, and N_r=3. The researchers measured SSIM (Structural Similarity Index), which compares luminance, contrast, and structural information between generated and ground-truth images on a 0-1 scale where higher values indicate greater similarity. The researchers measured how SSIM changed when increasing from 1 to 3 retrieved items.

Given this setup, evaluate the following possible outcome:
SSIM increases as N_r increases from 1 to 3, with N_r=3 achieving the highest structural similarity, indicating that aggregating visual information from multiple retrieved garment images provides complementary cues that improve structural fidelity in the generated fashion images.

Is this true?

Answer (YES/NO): YES